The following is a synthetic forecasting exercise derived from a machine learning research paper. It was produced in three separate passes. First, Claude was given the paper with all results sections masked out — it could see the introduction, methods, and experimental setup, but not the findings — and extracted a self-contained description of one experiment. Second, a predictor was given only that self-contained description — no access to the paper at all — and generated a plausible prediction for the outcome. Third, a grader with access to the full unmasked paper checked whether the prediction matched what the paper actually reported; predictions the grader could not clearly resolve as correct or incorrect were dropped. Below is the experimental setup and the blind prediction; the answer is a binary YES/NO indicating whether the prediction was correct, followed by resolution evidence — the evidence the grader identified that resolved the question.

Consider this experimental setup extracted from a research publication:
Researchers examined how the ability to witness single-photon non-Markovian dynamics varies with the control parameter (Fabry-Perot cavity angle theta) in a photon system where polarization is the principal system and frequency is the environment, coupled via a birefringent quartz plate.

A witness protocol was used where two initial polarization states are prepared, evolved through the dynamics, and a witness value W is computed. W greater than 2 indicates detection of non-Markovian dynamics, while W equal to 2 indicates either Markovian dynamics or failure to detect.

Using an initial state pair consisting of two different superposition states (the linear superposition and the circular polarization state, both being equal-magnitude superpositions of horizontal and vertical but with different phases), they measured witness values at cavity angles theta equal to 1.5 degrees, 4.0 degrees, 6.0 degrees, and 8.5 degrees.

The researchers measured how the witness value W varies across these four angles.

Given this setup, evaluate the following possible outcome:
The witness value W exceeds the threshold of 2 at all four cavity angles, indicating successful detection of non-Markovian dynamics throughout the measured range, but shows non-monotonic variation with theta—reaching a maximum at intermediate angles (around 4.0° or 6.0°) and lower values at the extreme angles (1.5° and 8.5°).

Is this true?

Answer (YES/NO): NO